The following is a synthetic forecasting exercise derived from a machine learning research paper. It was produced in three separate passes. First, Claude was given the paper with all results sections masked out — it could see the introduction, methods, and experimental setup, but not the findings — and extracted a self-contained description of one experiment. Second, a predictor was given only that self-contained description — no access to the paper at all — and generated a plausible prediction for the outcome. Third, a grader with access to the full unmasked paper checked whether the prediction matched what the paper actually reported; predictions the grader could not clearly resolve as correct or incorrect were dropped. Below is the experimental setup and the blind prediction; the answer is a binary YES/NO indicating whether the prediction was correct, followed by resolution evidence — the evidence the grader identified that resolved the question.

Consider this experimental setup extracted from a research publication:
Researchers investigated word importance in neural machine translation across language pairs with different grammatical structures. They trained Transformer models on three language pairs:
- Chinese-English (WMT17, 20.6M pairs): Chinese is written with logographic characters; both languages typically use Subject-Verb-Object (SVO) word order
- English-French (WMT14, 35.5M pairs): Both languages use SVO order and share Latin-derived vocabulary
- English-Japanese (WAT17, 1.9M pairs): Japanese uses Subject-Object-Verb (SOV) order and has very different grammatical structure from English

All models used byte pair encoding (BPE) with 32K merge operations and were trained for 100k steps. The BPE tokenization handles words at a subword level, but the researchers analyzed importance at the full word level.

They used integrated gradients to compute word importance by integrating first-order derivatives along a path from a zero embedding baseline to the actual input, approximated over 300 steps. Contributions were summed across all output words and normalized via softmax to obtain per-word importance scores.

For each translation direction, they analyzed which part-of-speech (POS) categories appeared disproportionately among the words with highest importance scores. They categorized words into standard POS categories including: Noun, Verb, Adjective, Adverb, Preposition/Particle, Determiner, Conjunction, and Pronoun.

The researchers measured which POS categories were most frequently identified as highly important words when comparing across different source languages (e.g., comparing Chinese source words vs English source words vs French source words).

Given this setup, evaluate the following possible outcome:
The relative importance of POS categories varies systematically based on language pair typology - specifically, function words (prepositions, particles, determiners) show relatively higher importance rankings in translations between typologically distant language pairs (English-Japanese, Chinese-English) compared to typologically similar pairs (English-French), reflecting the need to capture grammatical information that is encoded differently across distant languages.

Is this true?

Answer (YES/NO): NO